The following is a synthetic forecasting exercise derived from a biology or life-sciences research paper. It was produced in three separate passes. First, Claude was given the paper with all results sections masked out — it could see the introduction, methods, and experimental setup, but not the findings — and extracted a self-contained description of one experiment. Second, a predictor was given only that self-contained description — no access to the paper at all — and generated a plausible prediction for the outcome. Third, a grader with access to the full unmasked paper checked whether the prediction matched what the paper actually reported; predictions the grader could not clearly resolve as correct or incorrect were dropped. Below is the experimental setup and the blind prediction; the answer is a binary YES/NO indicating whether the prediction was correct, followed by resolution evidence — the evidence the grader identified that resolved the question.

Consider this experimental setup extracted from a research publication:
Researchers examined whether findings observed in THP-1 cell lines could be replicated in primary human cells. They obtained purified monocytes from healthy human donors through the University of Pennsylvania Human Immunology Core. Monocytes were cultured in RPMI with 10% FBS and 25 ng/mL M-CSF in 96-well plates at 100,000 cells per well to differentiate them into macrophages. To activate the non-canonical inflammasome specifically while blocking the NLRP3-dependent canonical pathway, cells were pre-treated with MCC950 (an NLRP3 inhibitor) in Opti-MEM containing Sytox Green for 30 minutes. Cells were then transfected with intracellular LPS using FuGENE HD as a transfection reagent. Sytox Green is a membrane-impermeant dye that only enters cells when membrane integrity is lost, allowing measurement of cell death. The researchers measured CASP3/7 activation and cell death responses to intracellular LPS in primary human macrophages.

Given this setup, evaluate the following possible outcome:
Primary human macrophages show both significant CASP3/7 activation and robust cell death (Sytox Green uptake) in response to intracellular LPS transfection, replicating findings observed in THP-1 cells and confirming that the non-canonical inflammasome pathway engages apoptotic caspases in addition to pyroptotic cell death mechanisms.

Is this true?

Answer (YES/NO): YES